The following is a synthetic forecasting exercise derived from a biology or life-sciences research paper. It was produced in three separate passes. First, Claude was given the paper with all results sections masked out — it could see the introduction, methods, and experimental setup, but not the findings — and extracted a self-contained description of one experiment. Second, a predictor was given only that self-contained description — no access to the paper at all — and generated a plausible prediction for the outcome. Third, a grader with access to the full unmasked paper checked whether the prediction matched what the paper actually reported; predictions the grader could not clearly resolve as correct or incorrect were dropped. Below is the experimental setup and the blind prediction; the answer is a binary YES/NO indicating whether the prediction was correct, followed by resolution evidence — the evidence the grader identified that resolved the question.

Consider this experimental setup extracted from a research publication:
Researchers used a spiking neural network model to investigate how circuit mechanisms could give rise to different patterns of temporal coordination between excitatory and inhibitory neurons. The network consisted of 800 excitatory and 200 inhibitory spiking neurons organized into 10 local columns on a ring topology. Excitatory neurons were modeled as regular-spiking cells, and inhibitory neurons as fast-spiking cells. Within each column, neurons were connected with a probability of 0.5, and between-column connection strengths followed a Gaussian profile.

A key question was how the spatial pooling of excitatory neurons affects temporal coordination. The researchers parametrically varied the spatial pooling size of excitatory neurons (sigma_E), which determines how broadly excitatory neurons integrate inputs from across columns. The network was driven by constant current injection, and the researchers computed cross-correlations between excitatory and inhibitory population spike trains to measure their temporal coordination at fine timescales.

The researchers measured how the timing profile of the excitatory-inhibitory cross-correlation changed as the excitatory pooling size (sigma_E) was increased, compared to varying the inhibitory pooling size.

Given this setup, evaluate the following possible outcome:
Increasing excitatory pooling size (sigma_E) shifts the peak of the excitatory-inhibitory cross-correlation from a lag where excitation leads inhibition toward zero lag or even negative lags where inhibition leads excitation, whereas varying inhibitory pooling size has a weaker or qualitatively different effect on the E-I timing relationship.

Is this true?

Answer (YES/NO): NO